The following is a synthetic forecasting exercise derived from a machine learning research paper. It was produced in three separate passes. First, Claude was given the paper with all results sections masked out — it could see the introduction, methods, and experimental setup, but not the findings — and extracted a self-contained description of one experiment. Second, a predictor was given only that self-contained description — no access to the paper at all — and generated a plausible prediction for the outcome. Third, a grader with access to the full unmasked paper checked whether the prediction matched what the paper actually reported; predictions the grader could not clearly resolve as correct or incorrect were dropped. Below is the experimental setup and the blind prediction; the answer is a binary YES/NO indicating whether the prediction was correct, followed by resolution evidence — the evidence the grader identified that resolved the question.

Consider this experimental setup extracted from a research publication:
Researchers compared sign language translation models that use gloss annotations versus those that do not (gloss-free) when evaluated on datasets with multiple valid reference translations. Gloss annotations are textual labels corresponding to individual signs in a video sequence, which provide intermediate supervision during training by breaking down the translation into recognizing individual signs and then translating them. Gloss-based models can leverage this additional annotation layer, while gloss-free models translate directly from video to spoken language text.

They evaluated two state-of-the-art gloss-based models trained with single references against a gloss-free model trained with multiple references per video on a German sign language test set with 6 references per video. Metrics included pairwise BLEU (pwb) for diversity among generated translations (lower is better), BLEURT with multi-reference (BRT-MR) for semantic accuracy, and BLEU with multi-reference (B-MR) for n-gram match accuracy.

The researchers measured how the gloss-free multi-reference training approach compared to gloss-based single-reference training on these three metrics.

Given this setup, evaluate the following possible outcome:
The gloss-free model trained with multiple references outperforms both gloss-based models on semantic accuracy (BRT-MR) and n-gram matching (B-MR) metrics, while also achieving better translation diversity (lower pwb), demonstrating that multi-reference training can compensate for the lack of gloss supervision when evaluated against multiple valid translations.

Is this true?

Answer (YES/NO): NO